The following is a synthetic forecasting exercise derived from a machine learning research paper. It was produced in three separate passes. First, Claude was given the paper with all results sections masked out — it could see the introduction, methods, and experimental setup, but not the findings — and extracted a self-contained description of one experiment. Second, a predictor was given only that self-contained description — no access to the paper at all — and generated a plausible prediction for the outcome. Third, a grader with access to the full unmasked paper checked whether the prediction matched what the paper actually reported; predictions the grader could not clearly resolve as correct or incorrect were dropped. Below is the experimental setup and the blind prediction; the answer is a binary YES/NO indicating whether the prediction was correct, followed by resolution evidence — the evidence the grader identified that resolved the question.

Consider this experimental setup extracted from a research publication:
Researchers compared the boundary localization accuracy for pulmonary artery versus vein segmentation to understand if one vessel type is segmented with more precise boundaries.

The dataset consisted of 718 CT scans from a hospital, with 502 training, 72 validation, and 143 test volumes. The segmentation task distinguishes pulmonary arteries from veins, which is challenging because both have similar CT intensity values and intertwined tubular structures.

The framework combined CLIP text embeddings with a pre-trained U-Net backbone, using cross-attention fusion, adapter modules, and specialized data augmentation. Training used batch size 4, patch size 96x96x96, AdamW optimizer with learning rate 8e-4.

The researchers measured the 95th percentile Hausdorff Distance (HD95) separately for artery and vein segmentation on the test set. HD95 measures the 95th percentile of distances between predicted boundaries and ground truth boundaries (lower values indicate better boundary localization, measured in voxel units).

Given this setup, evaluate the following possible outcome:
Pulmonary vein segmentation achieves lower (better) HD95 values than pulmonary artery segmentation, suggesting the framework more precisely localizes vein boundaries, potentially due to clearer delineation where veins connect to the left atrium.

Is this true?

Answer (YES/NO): NO